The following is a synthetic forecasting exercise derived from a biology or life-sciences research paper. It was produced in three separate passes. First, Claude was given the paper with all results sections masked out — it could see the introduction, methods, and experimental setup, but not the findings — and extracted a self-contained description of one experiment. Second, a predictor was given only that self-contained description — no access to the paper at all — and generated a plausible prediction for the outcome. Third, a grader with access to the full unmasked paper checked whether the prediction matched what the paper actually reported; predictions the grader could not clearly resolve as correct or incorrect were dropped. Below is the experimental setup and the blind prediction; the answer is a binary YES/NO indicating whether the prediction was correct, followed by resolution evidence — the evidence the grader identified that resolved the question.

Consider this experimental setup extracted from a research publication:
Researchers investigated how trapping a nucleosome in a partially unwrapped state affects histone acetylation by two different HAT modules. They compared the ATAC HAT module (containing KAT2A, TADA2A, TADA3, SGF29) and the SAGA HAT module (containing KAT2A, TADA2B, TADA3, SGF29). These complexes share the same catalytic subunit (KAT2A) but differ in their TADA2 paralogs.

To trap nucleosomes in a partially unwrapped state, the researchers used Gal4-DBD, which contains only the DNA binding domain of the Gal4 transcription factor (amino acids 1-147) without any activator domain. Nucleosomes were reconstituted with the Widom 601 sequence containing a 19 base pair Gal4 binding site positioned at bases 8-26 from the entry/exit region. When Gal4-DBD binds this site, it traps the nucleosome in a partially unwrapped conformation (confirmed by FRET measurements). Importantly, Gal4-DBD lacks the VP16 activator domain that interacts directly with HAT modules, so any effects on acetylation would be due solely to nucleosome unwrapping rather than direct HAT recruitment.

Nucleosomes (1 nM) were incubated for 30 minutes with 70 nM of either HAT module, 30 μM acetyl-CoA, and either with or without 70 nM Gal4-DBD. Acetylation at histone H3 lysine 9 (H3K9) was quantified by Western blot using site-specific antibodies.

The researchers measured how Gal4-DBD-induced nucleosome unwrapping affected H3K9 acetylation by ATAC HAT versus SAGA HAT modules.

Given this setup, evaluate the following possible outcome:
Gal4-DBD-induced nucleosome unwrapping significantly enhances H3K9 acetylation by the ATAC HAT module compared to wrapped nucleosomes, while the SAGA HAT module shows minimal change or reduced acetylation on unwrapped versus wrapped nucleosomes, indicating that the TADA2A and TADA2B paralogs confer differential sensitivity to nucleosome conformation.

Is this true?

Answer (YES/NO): YES